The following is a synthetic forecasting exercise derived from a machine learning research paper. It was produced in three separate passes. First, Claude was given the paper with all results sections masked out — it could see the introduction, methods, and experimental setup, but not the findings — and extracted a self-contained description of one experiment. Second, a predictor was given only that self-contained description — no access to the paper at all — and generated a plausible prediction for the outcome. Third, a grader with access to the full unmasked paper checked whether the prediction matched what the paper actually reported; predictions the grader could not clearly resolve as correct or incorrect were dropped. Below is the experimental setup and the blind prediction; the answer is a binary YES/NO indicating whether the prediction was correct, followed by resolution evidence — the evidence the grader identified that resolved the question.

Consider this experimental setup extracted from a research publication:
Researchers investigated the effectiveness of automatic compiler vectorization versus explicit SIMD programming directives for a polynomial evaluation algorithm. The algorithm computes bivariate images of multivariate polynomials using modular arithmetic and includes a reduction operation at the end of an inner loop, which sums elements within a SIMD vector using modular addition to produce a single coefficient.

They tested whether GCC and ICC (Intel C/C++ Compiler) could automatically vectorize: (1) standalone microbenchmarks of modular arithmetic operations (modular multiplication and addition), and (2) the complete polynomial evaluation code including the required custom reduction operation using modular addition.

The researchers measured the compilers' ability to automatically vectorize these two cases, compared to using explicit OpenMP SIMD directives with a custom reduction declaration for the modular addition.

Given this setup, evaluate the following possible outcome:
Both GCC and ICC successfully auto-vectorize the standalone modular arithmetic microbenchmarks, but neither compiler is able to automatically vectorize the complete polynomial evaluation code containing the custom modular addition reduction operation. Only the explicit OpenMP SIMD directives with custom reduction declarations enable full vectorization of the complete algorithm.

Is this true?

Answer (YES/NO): YES